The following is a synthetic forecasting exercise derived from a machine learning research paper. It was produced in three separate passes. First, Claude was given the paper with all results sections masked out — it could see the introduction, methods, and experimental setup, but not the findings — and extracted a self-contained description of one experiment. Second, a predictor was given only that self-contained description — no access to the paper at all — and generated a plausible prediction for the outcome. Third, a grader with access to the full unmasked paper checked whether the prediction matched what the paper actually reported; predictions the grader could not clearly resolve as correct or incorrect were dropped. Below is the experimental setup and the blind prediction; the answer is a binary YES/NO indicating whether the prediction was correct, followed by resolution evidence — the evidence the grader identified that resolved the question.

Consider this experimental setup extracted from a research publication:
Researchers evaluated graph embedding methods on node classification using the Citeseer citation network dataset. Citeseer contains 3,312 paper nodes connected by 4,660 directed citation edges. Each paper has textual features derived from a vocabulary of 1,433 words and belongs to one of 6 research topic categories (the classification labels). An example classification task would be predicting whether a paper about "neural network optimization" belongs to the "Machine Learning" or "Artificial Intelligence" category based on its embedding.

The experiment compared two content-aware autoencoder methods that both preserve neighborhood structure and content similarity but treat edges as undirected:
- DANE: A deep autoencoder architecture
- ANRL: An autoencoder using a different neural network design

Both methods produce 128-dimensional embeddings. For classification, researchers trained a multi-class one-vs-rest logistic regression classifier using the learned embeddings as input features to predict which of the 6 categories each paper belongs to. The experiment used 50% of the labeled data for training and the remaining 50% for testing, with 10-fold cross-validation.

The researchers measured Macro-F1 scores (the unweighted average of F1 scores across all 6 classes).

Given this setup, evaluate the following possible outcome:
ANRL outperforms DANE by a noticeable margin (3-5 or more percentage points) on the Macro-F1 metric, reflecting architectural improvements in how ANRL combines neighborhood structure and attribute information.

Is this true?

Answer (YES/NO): YES